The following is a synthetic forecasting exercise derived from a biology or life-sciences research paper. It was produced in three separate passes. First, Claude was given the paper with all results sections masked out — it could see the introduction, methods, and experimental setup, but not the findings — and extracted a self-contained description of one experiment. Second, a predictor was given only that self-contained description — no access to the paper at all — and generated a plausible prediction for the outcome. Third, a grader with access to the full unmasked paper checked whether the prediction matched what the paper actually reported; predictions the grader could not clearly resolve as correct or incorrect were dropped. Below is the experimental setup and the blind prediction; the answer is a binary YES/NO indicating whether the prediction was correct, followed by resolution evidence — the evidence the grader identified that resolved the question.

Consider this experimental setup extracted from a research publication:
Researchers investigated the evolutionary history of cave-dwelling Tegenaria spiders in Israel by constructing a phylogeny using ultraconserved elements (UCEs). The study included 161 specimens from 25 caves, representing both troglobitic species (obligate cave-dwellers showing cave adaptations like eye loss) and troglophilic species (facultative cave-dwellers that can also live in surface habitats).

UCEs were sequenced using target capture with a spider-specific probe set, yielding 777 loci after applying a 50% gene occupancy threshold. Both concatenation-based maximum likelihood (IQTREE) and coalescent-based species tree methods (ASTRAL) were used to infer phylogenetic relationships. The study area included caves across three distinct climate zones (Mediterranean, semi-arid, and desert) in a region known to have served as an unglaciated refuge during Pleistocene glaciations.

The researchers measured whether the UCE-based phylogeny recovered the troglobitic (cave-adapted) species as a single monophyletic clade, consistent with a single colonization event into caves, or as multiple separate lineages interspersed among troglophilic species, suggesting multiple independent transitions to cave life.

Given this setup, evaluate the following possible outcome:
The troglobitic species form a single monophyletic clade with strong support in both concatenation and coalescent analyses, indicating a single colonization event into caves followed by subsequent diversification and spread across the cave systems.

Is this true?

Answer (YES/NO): YES